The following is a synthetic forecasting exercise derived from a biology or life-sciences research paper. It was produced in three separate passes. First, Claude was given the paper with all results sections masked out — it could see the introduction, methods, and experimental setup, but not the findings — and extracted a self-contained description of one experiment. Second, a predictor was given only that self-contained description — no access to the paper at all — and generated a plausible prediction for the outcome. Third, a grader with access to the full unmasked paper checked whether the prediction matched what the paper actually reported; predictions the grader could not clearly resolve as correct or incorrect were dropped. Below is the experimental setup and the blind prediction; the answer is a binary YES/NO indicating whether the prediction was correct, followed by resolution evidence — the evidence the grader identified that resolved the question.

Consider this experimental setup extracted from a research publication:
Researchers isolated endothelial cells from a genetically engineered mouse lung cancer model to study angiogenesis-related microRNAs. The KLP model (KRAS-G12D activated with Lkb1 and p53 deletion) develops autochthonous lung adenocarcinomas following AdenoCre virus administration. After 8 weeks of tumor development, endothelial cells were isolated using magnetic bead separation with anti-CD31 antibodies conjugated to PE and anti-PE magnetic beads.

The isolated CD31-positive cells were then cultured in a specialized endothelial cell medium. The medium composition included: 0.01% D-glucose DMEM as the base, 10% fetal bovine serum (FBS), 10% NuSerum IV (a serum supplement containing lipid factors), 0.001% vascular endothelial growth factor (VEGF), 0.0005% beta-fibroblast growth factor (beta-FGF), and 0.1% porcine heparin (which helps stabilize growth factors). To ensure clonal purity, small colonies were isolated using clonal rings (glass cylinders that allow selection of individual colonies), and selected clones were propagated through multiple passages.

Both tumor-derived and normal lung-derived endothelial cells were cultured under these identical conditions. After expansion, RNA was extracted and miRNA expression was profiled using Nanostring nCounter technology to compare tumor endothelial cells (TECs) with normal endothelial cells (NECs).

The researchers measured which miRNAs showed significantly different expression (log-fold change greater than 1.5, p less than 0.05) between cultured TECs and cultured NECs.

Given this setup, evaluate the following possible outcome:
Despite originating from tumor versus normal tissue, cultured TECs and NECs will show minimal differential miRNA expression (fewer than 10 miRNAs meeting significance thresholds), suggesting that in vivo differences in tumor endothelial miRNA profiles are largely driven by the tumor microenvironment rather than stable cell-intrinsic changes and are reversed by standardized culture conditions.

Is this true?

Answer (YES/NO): YES